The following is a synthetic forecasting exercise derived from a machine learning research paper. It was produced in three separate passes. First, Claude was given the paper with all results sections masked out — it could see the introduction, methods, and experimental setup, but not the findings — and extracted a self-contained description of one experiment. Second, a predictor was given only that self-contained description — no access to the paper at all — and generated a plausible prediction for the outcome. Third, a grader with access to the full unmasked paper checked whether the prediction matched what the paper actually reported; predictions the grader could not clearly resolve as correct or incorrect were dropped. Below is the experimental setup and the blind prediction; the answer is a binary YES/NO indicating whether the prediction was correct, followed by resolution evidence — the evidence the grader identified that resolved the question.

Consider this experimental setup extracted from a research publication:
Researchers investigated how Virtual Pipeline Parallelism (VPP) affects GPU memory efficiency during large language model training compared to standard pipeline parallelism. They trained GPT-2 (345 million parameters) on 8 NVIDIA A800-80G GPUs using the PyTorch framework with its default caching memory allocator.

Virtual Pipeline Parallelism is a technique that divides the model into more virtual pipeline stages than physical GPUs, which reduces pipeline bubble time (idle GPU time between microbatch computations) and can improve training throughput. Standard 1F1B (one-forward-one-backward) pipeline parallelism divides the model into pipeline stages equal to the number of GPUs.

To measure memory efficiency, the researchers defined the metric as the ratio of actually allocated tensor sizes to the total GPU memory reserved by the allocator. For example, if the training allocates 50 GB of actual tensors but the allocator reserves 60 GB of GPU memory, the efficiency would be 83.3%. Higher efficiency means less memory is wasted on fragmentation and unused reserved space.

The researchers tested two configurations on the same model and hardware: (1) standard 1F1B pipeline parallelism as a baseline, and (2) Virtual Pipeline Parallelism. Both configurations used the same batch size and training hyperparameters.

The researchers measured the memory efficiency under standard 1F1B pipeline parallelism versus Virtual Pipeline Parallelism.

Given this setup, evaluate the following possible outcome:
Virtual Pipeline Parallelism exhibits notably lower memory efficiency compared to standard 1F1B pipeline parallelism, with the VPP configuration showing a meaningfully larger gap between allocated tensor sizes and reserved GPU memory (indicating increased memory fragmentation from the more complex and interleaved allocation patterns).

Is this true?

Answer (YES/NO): YES